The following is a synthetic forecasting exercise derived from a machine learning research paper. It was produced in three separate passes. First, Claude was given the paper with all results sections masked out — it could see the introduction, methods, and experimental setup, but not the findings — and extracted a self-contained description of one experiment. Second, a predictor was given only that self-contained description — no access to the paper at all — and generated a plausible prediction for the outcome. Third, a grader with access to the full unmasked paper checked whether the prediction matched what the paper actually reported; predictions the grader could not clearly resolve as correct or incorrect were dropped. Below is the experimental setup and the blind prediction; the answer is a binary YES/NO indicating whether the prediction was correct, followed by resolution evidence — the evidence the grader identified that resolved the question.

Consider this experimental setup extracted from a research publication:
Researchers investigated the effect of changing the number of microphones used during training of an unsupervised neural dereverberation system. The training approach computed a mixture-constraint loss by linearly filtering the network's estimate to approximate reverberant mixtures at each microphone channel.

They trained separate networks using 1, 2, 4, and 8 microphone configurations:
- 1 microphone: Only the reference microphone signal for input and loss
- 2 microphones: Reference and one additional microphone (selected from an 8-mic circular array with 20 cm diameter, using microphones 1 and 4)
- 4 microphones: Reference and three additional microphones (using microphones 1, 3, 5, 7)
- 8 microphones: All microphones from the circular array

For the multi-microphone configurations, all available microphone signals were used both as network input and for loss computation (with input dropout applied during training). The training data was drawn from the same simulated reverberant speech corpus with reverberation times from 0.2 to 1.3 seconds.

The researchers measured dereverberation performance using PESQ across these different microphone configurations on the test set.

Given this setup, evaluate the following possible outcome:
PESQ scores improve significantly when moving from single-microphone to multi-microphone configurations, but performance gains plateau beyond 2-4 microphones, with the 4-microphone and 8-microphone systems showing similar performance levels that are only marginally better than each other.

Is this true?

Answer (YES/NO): YES